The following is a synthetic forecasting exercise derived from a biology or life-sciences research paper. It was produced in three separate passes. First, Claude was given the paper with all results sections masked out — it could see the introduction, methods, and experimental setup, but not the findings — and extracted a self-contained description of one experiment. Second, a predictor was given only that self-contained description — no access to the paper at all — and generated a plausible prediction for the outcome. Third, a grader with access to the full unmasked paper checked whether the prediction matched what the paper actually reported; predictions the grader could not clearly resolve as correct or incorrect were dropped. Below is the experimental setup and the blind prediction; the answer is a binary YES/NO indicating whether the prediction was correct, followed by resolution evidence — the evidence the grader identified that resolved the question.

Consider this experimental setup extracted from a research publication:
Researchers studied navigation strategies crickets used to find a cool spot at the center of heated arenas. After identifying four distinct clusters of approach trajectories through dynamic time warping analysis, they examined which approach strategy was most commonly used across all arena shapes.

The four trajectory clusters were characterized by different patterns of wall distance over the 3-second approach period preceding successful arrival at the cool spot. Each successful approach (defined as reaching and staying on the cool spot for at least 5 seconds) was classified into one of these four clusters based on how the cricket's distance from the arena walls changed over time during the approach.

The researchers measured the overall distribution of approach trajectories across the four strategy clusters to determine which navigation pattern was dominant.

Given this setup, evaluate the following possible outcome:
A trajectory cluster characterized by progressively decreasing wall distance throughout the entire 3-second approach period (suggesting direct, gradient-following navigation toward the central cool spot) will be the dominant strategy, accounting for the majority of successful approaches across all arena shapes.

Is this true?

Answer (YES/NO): NO